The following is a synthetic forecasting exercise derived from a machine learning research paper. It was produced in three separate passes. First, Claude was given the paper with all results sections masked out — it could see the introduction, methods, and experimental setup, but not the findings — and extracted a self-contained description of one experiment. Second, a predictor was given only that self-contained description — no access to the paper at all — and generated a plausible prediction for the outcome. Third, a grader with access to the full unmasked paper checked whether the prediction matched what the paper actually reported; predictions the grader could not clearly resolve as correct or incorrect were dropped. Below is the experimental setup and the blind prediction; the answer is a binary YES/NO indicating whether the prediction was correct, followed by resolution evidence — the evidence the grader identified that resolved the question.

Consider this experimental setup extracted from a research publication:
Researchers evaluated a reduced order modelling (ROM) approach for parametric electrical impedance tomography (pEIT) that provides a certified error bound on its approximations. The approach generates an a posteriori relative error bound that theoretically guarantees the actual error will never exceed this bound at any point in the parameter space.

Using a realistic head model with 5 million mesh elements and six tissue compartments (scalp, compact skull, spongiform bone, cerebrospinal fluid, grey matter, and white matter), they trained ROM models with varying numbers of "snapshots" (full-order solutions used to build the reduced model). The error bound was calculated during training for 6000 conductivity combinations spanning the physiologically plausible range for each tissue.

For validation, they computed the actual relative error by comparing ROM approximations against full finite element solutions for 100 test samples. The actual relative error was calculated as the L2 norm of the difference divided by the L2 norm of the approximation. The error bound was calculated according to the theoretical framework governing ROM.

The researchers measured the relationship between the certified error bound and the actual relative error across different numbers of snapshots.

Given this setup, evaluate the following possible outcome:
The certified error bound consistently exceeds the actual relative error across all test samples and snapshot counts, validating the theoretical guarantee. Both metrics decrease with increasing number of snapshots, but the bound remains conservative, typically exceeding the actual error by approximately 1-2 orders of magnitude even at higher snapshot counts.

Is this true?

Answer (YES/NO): YES